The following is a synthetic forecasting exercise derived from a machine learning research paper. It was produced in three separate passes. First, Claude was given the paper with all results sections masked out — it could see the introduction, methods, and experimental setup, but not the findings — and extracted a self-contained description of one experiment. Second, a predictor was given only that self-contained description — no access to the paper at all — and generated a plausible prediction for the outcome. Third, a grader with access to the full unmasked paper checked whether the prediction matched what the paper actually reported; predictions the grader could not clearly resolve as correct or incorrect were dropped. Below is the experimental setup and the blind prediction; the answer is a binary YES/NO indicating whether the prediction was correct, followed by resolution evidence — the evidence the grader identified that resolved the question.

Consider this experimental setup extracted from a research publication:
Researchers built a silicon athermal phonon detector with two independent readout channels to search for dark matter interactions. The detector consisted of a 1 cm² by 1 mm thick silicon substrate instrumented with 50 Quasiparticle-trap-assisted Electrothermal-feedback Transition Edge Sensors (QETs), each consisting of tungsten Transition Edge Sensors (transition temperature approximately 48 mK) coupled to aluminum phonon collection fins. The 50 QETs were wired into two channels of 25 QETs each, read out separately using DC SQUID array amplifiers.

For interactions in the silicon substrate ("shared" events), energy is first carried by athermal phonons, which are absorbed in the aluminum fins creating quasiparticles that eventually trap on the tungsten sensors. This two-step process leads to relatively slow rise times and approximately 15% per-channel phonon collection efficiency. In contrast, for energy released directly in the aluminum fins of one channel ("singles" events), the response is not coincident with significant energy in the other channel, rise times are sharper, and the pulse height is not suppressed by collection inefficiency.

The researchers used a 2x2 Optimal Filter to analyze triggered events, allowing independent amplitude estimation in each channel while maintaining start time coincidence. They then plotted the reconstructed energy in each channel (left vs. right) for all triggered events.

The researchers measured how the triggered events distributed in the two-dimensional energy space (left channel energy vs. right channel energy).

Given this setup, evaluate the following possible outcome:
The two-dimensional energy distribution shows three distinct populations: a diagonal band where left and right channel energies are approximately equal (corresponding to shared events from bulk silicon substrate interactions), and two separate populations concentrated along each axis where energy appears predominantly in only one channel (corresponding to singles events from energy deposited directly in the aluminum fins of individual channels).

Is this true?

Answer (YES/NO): YES